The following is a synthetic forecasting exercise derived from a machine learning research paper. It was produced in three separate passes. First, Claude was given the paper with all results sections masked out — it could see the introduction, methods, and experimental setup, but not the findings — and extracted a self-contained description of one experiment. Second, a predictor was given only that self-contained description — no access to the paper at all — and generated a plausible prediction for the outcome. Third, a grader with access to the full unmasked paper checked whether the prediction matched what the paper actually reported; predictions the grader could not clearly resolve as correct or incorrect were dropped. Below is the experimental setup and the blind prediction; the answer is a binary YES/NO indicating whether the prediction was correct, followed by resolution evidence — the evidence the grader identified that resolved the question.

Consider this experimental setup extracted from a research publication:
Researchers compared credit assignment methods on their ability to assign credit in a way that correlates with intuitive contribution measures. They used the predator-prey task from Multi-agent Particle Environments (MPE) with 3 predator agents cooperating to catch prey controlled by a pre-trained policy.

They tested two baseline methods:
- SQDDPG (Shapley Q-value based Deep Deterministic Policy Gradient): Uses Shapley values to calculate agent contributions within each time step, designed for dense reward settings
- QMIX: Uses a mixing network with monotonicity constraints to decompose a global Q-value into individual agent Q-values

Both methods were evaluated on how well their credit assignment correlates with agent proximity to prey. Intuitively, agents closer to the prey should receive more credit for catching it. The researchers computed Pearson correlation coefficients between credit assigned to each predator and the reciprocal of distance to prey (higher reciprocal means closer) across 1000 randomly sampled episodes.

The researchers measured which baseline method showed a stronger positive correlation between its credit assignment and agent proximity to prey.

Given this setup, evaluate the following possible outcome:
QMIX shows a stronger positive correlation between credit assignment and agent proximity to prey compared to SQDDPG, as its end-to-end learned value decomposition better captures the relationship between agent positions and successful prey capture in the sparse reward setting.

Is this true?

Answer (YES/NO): NO